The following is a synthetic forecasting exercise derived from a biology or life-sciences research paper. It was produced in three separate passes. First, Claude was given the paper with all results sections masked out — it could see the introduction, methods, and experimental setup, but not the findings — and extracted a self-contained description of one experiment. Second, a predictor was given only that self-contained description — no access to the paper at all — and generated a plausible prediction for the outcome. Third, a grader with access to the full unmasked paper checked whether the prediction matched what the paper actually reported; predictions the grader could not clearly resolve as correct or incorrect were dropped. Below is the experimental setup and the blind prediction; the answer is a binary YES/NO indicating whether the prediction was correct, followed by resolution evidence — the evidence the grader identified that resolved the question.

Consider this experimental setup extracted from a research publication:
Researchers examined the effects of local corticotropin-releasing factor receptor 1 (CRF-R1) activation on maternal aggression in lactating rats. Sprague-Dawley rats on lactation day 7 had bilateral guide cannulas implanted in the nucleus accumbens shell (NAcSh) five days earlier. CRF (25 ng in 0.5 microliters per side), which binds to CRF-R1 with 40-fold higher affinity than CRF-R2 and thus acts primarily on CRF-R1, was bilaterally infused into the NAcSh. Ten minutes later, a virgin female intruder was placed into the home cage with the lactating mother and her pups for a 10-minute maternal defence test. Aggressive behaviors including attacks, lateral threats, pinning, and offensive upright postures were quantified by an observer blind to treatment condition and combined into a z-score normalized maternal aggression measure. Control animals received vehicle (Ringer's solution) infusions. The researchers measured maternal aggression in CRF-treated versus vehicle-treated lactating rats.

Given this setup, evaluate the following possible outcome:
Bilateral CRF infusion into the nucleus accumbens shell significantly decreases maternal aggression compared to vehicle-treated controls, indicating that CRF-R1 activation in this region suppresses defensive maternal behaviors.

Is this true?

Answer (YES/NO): NO